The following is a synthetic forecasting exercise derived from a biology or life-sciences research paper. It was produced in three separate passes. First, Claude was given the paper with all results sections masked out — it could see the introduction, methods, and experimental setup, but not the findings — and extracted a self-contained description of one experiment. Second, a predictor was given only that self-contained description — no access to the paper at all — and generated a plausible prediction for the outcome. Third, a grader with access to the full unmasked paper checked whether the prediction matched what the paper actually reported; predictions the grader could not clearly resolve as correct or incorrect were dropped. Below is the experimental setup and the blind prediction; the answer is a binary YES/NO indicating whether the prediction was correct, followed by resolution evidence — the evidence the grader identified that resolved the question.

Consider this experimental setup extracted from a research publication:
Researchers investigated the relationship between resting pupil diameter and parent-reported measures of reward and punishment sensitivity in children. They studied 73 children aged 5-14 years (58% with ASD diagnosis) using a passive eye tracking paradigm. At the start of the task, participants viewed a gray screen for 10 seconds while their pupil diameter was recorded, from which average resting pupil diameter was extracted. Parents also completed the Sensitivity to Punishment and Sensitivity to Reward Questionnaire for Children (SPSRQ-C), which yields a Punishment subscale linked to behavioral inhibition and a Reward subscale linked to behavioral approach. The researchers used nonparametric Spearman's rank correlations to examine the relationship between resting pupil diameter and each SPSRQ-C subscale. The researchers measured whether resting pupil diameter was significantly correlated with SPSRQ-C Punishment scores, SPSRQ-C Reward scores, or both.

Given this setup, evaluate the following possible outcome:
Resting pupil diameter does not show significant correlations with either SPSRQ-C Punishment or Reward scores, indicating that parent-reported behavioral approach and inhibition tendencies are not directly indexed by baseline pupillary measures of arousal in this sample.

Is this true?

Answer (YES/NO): NO